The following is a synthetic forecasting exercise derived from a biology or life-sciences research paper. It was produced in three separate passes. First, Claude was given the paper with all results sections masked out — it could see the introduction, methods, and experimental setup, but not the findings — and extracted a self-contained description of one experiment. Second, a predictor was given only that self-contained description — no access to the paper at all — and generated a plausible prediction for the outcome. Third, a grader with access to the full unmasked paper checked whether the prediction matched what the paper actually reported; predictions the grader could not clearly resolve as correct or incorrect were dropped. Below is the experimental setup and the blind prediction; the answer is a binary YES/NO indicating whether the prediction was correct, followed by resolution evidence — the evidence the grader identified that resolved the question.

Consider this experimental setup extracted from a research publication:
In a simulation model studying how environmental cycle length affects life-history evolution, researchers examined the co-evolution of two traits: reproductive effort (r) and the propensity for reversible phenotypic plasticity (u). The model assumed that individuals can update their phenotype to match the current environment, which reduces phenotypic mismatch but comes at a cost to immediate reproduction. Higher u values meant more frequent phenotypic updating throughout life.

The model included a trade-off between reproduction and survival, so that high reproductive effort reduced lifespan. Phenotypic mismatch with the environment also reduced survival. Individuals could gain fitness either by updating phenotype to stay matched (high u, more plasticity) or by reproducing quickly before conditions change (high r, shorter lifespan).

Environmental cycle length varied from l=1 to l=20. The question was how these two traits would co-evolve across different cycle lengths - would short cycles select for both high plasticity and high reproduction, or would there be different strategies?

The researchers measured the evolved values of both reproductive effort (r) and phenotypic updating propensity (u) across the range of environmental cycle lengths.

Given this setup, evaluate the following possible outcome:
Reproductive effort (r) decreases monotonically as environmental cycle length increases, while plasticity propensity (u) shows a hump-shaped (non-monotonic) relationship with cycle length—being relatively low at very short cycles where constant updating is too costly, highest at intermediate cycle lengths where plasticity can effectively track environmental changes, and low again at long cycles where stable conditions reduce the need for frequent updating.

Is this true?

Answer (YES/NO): NO